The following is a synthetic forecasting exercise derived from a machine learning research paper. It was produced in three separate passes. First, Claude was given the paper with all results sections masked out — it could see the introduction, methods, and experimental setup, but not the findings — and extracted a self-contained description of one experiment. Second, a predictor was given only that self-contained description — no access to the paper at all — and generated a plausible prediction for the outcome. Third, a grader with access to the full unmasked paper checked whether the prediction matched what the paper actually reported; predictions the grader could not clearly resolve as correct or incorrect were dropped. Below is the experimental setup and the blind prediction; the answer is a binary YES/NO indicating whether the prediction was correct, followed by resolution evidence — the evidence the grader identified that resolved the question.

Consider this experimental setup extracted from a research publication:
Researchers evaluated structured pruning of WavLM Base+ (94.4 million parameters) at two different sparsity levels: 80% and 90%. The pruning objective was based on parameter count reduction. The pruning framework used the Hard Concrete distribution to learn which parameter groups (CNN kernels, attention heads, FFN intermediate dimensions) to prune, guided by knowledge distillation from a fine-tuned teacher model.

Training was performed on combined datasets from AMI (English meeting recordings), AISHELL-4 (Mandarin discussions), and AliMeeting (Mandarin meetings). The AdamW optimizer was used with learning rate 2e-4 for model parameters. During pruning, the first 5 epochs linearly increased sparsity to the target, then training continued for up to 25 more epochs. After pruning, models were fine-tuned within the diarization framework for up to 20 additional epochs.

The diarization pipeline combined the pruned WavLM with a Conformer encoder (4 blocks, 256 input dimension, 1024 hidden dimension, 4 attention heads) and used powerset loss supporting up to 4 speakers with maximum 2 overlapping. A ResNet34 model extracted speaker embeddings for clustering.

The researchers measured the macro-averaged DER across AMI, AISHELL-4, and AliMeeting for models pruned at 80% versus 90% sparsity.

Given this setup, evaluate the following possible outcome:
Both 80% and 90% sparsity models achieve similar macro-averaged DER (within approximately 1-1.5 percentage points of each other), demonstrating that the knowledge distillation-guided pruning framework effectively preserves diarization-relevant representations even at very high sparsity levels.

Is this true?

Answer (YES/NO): YES